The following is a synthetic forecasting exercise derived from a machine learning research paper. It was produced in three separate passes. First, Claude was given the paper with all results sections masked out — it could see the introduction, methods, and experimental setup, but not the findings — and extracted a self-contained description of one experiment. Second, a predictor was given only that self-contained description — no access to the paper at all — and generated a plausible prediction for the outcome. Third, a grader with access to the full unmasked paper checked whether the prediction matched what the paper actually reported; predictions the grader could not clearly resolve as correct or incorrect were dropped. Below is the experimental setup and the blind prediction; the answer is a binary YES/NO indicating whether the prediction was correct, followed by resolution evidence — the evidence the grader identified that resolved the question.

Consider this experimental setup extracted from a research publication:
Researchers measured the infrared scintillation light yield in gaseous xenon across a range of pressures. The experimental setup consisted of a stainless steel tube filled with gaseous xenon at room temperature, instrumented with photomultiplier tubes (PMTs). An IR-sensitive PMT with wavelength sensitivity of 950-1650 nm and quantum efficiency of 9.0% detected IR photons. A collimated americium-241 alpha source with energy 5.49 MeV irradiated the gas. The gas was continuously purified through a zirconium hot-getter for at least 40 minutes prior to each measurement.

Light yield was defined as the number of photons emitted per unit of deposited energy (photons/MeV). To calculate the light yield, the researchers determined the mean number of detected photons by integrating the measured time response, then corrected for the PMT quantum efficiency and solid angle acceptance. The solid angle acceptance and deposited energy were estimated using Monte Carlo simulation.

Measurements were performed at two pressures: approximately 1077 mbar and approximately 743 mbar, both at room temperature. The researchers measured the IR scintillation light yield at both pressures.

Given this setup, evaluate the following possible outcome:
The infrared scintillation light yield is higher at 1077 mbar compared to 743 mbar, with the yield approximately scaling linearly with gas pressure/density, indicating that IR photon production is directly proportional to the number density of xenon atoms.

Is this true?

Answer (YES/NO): NO